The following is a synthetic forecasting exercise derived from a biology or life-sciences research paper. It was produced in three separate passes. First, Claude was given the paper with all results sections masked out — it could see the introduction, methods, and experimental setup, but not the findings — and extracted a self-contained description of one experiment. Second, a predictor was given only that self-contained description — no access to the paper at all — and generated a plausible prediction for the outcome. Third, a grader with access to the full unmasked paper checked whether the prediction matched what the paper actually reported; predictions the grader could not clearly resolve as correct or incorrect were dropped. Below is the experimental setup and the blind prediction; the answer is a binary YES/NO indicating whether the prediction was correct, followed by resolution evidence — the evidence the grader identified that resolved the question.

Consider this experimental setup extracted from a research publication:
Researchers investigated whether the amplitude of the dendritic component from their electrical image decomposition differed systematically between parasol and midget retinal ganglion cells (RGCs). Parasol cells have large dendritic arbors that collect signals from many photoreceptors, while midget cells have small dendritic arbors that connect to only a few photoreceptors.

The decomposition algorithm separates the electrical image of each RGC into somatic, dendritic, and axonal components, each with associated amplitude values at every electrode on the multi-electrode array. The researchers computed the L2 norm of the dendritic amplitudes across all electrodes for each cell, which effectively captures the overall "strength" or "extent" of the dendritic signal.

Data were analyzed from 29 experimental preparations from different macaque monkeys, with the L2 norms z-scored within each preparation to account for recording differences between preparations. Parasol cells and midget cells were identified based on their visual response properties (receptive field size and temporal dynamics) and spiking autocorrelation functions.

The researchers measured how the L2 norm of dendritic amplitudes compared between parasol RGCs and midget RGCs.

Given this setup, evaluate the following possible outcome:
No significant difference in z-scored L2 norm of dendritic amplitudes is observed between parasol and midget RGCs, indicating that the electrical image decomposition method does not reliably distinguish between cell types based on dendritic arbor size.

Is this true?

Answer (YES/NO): NO